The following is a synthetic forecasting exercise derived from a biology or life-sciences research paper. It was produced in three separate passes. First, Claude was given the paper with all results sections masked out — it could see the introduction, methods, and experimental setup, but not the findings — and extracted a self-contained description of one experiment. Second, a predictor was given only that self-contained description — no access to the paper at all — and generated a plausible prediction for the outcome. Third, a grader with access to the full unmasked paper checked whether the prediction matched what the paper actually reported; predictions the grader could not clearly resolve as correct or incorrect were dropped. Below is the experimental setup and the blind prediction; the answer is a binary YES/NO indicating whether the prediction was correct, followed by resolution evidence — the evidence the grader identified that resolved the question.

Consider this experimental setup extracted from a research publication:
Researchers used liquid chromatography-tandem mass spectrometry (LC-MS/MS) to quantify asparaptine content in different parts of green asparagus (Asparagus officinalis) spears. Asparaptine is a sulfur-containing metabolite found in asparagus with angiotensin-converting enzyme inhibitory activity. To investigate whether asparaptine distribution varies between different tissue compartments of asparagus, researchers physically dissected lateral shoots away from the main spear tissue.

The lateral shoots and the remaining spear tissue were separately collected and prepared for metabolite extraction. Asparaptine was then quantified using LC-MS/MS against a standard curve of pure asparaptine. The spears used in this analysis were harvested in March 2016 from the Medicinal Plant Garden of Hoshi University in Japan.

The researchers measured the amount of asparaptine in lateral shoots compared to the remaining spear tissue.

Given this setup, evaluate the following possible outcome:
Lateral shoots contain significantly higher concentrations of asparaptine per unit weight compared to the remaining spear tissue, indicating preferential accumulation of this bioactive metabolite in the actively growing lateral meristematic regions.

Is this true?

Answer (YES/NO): YES